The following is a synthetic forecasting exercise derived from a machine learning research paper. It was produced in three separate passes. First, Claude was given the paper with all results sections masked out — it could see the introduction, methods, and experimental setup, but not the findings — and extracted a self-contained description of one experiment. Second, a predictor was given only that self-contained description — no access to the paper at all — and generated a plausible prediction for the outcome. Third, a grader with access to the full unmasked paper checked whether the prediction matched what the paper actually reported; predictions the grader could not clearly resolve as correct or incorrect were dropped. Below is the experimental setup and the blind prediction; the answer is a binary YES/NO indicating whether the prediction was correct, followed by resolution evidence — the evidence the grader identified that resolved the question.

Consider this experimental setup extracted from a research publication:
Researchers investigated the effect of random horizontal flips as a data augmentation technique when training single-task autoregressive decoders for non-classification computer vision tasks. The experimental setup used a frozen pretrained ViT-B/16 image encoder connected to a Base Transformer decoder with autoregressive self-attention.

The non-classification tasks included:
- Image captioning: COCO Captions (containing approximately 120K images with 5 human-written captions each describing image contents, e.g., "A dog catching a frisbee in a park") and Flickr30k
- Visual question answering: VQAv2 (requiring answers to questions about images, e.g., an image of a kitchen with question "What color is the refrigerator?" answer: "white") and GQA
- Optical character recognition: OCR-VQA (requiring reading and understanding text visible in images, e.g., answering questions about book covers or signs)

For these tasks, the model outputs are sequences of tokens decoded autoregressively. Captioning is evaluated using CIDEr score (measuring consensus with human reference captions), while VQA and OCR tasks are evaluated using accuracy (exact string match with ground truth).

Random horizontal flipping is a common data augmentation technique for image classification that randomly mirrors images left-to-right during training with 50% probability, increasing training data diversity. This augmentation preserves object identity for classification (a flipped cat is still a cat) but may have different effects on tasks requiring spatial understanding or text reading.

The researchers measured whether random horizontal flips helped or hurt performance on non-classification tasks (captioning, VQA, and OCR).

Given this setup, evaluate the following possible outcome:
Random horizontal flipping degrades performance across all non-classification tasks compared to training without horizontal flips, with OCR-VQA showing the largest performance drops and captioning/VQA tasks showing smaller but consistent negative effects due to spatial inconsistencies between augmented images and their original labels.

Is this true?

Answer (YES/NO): NO